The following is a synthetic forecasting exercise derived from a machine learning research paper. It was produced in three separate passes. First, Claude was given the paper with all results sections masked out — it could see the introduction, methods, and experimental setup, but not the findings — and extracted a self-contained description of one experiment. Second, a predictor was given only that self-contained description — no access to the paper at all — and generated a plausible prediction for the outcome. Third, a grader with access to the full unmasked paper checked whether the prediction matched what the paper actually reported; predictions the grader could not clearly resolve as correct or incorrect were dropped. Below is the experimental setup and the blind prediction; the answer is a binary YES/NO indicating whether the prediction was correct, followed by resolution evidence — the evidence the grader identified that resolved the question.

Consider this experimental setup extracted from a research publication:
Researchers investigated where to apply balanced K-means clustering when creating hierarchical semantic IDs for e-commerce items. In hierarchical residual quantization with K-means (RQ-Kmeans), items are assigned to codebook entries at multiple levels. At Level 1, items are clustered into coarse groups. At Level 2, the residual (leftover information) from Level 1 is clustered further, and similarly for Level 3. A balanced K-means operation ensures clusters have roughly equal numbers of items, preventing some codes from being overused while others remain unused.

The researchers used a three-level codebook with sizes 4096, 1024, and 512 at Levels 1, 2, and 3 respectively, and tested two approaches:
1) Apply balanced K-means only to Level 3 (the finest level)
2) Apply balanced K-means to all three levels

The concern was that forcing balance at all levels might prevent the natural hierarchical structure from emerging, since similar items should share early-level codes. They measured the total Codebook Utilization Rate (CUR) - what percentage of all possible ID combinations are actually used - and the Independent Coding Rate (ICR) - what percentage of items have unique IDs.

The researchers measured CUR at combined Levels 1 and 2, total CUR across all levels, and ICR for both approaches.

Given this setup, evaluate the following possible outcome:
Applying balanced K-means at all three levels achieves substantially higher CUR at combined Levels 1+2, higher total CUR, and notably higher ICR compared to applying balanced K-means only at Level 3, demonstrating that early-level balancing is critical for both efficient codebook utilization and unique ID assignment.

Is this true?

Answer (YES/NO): NO